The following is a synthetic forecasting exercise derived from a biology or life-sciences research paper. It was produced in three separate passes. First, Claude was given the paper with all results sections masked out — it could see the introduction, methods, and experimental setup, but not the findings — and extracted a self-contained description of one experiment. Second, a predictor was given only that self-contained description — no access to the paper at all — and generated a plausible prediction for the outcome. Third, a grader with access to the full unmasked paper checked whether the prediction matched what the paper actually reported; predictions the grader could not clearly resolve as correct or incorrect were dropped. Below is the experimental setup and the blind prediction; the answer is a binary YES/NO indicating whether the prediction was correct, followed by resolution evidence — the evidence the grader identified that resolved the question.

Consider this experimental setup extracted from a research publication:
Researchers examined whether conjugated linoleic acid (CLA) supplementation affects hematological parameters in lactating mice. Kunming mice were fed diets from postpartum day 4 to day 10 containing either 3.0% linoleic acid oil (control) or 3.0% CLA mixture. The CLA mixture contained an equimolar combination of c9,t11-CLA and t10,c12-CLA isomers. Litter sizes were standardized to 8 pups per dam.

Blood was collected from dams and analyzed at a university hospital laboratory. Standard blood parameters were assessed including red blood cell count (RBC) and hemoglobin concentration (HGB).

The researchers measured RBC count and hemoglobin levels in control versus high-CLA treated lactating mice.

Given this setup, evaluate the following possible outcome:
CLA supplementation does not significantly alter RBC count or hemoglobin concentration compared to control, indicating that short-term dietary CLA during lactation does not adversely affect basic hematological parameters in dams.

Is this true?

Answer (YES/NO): NO